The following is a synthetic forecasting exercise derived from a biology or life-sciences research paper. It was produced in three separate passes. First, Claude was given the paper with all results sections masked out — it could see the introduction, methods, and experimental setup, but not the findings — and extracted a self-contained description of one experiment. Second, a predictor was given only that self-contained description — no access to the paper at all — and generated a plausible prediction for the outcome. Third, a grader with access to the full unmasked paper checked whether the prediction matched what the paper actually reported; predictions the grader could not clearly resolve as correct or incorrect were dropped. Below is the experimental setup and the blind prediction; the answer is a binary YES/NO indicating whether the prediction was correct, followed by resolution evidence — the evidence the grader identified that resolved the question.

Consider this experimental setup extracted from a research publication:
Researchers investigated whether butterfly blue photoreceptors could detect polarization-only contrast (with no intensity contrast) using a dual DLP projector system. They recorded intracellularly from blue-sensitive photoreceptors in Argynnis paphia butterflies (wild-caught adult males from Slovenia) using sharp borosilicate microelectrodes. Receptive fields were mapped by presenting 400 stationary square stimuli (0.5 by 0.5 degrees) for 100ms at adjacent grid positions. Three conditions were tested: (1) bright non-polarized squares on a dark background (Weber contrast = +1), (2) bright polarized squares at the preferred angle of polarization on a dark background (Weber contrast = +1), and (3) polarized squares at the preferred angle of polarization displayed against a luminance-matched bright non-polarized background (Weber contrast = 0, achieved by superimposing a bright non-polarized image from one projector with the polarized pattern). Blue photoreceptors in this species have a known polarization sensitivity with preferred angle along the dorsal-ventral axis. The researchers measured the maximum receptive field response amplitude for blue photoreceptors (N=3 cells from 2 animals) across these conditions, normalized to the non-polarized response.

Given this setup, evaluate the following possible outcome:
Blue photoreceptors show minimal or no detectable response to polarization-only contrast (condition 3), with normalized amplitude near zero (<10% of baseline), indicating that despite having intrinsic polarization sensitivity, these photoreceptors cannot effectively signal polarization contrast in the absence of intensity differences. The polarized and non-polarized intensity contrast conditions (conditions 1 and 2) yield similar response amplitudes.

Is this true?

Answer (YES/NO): NO